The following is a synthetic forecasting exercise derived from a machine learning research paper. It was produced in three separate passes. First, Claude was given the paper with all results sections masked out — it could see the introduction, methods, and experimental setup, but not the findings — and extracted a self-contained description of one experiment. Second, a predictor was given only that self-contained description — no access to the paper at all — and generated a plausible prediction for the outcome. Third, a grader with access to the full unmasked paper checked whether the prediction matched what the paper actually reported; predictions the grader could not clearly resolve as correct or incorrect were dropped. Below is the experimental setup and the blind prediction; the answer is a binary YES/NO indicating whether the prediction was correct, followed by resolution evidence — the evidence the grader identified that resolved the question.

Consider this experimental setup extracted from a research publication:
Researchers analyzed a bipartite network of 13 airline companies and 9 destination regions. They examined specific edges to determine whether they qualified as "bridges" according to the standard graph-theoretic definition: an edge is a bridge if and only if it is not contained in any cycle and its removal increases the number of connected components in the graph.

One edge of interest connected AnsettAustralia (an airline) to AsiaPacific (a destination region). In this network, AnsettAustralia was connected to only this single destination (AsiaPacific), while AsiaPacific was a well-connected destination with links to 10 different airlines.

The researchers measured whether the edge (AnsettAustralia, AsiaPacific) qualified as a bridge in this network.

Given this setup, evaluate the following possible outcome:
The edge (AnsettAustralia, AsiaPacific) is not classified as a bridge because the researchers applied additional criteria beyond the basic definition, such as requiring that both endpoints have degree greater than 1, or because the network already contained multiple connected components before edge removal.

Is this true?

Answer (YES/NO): NO